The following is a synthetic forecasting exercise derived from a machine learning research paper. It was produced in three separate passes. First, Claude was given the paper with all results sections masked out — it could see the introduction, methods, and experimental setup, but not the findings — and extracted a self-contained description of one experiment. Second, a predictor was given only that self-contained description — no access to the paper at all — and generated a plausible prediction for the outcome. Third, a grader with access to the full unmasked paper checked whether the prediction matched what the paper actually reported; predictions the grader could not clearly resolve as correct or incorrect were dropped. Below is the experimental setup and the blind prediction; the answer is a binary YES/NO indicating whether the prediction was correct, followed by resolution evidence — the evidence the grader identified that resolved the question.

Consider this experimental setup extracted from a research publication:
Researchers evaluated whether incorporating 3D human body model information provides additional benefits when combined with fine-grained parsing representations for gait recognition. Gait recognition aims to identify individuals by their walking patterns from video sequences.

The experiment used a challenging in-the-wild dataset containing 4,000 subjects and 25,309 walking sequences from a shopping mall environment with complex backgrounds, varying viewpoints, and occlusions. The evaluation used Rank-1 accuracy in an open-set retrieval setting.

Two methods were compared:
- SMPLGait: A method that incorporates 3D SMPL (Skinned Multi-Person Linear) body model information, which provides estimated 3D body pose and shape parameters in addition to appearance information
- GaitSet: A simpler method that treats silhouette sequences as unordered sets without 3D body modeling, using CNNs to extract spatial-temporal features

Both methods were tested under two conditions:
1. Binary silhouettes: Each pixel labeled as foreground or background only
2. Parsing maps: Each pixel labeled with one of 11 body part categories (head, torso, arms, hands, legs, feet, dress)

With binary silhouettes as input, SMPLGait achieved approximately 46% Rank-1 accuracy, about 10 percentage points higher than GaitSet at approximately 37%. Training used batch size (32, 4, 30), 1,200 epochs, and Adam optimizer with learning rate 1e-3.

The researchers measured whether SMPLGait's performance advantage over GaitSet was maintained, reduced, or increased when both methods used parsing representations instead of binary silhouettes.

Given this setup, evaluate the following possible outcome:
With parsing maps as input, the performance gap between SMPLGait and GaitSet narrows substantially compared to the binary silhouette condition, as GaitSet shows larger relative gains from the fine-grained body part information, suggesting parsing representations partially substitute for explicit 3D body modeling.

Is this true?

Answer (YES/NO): YES